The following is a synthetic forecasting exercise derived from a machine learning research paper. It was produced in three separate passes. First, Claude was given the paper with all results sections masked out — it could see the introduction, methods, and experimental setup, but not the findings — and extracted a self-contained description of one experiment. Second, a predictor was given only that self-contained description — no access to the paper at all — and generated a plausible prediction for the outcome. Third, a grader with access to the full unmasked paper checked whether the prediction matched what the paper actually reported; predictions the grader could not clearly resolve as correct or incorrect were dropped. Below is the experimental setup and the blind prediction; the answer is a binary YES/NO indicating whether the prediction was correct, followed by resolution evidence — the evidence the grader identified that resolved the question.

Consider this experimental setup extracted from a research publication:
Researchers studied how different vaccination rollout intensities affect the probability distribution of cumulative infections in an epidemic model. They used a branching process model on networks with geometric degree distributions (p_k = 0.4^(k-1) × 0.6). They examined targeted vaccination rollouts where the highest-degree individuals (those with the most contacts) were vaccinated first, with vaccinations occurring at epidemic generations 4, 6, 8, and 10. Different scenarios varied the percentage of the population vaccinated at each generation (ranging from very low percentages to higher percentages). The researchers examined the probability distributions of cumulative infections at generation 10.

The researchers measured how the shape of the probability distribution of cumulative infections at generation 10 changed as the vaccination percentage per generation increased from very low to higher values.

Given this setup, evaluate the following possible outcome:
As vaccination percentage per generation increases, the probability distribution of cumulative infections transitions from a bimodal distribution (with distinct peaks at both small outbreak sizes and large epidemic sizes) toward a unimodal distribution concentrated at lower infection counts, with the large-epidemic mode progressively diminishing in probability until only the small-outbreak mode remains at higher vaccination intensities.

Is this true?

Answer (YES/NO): NO